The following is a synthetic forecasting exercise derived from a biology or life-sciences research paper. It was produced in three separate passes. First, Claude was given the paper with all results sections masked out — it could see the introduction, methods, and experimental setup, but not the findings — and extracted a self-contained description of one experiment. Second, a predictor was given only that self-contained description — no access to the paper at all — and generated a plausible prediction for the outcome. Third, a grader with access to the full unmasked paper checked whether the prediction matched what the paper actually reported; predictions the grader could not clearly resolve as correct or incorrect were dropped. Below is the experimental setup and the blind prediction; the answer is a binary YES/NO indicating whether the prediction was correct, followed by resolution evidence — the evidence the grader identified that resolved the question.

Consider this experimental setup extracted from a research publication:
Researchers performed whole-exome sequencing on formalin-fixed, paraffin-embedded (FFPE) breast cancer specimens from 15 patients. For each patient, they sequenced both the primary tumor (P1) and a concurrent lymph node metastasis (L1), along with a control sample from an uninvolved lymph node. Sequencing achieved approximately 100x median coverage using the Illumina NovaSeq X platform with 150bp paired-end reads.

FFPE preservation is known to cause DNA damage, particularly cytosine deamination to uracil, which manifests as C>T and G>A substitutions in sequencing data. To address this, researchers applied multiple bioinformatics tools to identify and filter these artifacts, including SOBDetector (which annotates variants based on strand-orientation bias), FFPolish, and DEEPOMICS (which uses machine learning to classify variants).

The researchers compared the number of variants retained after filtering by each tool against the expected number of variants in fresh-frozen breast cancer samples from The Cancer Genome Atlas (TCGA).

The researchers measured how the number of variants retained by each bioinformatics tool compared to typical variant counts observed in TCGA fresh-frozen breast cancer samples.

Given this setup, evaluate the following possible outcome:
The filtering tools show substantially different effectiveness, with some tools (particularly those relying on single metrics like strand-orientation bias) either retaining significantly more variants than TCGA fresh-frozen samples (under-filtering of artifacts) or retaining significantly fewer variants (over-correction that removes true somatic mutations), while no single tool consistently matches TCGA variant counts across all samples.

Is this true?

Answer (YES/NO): NO